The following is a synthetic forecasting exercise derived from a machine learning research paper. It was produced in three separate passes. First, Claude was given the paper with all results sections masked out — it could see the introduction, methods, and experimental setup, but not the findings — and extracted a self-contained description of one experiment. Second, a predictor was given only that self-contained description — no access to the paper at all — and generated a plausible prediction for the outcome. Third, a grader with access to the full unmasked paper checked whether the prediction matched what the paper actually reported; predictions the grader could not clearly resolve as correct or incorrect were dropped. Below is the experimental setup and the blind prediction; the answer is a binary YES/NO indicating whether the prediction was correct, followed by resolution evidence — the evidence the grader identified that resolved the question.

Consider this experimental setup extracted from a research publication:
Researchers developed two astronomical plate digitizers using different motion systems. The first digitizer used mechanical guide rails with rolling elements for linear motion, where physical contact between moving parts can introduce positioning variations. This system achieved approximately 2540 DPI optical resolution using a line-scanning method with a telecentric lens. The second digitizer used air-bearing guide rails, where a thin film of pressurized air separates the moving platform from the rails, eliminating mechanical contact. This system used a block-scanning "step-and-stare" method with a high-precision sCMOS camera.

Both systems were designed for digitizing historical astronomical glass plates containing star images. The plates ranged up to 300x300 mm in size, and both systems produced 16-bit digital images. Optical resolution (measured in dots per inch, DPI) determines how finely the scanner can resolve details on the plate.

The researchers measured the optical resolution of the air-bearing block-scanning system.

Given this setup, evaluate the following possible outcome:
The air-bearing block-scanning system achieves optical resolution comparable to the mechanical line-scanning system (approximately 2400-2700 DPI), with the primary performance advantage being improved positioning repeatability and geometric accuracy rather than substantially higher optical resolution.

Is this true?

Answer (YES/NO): NO